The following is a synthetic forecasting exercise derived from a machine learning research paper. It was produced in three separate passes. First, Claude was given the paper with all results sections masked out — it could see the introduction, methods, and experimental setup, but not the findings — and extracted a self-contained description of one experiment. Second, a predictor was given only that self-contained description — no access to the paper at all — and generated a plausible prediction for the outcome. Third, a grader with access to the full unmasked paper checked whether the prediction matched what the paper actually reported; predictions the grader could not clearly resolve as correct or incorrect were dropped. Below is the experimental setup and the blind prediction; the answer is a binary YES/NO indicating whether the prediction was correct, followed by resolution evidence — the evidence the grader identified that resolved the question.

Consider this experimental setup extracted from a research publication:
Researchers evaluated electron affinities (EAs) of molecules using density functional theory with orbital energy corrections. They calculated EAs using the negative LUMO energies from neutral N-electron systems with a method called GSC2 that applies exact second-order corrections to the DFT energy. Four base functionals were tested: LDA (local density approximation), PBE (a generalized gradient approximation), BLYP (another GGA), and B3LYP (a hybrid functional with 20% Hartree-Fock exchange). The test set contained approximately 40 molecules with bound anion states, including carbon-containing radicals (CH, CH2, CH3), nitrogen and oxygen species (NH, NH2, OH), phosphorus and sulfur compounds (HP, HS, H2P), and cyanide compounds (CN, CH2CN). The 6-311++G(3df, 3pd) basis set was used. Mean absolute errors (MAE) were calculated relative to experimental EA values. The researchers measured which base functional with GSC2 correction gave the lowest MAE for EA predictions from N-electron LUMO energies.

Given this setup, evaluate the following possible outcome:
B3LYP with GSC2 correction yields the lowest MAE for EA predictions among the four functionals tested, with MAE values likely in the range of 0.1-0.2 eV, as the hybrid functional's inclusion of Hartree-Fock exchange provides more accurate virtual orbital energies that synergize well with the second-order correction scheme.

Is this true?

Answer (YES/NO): NO